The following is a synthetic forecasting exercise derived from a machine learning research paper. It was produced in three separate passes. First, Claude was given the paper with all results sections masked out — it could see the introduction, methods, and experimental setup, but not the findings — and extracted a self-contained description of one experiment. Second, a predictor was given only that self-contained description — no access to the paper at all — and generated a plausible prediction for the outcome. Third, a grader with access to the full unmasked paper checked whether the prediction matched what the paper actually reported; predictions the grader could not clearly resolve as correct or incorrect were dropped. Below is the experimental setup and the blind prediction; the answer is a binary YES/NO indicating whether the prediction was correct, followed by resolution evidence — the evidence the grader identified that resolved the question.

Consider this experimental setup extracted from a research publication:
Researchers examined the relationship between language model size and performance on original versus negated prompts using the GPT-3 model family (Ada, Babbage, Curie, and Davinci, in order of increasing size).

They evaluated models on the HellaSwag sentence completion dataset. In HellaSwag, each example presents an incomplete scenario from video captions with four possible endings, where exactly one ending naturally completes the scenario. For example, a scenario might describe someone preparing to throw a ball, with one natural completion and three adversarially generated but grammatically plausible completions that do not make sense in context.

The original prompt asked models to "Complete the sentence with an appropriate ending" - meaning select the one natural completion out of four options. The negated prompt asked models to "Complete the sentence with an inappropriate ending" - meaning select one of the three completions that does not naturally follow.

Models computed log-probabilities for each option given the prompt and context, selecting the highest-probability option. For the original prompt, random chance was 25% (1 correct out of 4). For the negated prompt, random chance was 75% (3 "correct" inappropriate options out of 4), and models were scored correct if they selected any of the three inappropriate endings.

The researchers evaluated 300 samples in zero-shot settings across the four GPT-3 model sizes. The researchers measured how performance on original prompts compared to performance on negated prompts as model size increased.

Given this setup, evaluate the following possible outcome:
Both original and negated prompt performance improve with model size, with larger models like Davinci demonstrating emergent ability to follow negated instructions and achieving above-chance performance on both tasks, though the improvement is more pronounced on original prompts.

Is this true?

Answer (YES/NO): NO